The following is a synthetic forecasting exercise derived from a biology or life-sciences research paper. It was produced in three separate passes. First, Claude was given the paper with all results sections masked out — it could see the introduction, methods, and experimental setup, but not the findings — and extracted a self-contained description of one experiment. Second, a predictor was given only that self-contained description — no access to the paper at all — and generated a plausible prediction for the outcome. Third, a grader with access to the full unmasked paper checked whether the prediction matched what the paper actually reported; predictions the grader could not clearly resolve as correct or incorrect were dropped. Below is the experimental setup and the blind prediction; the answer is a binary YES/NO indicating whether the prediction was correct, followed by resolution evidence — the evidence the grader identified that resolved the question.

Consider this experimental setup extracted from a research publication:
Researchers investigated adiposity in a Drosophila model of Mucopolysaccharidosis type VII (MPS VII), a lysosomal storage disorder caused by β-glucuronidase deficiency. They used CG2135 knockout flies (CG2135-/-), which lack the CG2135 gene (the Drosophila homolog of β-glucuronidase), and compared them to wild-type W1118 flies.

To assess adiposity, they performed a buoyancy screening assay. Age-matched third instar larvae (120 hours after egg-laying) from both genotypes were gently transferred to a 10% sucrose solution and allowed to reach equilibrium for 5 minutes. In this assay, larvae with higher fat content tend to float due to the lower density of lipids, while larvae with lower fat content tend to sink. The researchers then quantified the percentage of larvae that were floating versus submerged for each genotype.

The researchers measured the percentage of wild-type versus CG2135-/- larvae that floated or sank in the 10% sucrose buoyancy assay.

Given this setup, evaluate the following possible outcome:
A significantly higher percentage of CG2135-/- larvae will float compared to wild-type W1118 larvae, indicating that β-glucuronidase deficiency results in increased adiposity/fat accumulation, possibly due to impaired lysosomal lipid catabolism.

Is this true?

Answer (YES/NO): NO